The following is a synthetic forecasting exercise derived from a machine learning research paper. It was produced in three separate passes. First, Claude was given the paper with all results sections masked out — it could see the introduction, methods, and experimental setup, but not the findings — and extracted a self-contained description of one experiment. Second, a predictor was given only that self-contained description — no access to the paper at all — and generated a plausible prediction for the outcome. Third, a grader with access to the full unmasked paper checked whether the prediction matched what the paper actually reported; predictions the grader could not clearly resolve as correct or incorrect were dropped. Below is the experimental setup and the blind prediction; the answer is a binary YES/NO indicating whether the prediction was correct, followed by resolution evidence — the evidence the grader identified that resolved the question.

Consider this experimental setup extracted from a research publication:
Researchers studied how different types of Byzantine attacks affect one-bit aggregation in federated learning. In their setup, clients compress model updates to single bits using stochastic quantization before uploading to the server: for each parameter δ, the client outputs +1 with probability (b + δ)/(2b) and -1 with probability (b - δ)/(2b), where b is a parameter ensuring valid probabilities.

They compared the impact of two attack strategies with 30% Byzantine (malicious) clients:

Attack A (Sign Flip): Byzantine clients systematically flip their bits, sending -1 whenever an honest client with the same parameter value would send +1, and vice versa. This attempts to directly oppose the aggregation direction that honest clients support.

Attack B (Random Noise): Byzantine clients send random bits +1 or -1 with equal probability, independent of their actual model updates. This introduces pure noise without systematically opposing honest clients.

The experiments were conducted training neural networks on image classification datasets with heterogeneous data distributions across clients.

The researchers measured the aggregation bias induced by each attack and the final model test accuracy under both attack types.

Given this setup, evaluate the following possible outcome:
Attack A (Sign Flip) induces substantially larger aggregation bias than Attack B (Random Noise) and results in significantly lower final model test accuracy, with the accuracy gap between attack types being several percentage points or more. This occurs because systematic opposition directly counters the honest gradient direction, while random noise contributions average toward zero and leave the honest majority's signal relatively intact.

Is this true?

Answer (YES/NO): YES